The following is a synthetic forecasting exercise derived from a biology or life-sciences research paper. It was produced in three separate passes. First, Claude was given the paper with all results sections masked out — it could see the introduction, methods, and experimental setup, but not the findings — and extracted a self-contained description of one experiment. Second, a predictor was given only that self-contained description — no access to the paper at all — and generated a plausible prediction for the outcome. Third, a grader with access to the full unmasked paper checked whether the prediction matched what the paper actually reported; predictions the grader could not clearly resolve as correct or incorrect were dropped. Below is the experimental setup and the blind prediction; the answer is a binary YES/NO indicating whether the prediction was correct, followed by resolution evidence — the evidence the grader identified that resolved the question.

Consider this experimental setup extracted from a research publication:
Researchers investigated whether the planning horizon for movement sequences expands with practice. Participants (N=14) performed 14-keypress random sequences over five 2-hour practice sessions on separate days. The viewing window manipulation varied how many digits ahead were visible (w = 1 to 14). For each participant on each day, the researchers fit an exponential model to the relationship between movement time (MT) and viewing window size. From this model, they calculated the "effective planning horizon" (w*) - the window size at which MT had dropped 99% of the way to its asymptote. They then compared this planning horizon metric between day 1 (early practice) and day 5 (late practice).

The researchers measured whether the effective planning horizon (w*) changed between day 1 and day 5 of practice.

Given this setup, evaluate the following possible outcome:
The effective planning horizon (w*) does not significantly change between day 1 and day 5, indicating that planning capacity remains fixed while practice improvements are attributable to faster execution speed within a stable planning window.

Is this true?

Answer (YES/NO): NO